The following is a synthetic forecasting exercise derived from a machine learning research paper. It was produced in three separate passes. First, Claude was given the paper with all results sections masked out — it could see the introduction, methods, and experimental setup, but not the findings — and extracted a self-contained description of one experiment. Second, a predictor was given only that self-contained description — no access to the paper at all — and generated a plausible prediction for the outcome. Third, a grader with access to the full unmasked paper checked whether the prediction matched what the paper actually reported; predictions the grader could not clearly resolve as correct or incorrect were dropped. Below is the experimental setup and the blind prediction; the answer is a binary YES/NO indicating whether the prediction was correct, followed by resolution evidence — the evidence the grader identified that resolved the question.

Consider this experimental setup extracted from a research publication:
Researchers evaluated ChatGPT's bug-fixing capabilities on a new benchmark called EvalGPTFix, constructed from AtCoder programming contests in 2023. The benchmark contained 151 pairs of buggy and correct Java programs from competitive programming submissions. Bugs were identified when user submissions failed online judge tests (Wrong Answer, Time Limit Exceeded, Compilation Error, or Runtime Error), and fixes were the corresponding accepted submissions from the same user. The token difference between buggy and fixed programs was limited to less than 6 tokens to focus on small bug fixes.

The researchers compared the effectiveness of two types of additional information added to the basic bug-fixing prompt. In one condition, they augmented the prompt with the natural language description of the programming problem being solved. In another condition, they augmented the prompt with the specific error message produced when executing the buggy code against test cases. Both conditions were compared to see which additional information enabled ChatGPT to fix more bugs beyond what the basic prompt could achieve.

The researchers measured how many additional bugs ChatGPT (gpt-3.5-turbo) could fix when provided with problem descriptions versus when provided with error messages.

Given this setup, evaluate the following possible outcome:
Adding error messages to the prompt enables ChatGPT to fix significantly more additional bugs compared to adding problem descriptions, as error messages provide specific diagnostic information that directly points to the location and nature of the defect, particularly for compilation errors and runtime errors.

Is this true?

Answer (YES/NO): YES